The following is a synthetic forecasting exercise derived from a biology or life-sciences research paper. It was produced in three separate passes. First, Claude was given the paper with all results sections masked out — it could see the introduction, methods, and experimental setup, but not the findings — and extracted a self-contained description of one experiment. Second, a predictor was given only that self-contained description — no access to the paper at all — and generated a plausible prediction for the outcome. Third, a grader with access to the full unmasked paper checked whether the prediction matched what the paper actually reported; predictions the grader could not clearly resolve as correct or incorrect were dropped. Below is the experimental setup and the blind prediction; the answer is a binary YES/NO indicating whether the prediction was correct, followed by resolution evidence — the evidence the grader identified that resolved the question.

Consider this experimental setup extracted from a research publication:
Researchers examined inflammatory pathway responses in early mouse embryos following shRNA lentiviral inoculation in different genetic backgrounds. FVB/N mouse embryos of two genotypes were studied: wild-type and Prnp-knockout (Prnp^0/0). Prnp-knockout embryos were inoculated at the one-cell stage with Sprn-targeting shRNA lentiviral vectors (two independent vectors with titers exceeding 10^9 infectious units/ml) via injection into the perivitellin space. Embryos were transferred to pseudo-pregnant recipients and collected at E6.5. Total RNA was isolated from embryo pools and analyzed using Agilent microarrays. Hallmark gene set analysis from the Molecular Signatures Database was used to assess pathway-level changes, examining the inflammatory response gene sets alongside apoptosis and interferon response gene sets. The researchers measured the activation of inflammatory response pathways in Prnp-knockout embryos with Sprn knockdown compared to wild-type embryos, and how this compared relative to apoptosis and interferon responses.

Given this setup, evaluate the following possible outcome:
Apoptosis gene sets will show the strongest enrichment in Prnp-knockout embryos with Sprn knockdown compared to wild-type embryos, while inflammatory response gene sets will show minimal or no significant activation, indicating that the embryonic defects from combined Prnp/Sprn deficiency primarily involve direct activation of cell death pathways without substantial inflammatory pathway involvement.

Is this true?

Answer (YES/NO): NO